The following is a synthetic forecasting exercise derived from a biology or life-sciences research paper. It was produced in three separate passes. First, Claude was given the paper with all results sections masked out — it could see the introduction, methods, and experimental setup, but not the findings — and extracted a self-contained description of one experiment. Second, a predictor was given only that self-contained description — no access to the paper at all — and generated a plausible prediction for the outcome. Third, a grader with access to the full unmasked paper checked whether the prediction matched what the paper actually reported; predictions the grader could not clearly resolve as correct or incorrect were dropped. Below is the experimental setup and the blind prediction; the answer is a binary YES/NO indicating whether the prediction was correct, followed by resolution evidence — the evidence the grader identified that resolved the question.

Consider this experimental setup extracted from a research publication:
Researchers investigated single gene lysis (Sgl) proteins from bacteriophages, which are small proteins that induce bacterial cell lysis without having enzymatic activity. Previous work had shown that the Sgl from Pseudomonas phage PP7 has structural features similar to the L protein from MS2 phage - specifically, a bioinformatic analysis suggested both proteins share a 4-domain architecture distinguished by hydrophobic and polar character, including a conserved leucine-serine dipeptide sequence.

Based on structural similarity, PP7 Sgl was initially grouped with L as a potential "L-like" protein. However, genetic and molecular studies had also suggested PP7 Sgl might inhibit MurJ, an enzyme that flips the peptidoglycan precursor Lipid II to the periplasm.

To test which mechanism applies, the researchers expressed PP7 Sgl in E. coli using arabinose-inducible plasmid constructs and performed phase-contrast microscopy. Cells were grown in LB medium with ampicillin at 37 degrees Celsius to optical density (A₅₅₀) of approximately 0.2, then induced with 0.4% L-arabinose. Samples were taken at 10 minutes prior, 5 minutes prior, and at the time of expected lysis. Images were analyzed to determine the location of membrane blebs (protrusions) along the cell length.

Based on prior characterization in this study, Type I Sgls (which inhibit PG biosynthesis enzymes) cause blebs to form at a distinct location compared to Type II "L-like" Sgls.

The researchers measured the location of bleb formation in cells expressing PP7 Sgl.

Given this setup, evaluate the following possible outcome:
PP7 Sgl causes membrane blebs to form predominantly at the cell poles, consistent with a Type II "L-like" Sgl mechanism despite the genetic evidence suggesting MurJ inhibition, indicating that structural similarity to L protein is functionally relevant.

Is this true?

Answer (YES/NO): NO